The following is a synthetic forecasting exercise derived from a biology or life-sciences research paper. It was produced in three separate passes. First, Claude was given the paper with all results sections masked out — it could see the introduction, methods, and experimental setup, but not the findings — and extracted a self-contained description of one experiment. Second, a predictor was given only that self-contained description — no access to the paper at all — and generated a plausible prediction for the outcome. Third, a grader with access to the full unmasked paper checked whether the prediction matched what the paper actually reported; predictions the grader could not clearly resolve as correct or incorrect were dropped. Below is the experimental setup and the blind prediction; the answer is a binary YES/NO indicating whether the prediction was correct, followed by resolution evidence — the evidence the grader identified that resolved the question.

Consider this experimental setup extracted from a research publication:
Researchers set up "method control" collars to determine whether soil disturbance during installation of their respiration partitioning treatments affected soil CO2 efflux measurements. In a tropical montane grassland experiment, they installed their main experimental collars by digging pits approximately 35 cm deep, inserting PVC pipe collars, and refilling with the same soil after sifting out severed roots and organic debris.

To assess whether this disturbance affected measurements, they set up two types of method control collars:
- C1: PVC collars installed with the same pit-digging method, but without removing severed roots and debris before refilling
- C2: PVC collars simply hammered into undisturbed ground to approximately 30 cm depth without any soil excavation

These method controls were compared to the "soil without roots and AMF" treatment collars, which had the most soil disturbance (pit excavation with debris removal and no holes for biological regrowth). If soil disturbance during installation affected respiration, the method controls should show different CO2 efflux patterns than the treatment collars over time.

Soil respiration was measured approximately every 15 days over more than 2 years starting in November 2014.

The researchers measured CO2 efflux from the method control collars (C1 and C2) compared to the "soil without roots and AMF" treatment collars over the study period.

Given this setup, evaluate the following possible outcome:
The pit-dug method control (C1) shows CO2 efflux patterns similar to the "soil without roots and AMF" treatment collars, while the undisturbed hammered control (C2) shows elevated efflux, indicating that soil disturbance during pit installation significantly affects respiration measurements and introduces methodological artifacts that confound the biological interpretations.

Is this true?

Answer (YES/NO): NO